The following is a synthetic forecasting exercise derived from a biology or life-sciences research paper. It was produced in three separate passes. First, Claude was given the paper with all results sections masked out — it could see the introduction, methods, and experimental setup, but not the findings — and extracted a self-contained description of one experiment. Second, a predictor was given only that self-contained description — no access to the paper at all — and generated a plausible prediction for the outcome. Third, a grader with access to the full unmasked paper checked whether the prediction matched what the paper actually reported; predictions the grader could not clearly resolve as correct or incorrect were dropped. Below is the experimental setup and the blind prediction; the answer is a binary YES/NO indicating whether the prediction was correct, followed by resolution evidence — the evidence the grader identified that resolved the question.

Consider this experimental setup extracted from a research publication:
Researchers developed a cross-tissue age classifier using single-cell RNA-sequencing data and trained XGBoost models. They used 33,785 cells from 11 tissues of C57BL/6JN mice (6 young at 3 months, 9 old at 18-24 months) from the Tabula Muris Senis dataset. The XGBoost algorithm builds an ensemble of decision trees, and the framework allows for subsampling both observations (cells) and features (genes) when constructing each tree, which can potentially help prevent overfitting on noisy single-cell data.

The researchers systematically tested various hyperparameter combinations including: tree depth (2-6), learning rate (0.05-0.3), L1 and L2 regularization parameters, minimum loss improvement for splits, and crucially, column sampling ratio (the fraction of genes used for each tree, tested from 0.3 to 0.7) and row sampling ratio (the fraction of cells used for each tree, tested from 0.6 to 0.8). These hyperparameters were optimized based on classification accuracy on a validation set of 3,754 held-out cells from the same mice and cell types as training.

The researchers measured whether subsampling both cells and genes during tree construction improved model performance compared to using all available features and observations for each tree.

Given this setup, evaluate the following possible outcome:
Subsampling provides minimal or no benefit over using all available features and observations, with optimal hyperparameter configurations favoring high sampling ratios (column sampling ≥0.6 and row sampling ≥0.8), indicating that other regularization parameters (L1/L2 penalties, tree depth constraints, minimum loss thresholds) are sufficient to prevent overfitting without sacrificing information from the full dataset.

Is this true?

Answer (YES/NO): NO